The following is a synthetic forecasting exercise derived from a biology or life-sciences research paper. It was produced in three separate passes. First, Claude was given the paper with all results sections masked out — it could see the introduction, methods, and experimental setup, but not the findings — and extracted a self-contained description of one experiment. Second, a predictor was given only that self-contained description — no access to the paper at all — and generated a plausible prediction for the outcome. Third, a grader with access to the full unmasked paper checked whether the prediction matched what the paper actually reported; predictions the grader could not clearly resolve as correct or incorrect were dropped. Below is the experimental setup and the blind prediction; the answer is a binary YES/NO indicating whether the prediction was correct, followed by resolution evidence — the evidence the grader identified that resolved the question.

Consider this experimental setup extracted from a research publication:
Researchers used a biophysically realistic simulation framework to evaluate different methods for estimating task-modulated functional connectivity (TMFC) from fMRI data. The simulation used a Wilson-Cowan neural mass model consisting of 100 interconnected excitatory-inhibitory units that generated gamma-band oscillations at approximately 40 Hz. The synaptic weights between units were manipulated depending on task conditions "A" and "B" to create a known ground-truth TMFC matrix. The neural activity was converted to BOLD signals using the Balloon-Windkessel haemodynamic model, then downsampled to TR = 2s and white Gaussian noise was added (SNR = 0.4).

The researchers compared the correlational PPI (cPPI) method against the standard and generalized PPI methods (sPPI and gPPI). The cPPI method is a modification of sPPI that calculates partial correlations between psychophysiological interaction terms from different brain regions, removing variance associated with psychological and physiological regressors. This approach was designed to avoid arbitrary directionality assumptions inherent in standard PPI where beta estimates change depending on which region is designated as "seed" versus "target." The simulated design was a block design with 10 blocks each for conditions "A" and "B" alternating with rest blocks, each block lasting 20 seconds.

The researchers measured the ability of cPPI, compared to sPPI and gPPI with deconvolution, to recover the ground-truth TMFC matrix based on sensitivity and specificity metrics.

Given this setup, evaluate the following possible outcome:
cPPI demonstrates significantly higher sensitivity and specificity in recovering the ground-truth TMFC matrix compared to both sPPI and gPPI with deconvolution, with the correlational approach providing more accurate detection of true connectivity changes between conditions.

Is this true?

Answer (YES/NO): NO